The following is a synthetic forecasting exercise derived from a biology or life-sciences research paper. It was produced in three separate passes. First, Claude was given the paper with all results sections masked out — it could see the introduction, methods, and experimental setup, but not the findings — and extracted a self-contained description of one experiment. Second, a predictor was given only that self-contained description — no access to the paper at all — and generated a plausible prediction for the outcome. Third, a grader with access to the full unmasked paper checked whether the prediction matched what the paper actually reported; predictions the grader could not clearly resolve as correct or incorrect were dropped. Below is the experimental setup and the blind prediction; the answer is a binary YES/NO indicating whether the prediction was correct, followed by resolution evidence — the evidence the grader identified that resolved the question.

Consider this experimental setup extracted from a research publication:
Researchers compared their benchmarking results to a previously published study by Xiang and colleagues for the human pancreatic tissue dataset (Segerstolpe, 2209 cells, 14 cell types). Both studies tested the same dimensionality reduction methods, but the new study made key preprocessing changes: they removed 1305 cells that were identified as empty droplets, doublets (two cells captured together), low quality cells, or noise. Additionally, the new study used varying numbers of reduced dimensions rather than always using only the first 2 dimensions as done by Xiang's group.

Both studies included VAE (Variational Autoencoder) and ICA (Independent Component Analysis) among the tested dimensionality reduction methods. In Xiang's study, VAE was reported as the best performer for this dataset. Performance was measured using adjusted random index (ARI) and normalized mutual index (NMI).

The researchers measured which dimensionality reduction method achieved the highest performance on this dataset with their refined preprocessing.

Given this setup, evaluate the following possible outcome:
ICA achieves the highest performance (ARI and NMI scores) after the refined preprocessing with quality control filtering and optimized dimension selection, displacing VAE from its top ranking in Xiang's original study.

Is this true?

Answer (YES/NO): YES